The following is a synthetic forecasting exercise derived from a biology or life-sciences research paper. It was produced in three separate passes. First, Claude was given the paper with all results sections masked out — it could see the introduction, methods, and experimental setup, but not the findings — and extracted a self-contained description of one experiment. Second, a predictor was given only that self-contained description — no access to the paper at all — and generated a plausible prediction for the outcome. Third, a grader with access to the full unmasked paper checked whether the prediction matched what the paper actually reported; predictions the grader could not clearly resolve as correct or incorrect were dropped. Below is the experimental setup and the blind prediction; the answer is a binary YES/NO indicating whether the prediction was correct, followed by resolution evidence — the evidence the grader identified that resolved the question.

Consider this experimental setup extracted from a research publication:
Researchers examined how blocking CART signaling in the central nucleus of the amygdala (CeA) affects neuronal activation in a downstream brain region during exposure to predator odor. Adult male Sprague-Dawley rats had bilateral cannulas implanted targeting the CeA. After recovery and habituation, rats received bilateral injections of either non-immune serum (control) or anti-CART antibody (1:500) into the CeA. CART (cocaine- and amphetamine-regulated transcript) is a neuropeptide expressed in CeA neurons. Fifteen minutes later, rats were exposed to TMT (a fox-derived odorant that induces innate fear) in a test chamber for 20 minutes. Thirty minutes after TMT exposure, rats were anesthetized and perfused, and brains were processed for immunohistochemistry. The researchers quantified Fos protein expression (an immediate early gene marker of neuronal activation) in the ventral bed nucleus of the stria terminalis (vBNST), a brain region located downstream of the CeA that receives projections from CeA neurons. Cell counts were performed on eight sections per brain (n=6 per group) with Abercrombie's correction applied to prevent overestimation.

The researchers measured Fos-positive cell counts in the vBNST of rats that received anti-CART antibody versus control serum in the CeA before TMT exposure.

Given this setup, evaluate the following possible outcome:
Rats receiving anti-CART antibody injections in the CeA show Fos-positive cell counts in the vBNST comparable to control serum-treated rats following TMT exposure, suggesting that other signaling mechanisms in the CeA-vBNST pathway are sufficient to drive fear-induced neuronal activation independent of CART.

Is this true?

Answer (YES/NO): NO